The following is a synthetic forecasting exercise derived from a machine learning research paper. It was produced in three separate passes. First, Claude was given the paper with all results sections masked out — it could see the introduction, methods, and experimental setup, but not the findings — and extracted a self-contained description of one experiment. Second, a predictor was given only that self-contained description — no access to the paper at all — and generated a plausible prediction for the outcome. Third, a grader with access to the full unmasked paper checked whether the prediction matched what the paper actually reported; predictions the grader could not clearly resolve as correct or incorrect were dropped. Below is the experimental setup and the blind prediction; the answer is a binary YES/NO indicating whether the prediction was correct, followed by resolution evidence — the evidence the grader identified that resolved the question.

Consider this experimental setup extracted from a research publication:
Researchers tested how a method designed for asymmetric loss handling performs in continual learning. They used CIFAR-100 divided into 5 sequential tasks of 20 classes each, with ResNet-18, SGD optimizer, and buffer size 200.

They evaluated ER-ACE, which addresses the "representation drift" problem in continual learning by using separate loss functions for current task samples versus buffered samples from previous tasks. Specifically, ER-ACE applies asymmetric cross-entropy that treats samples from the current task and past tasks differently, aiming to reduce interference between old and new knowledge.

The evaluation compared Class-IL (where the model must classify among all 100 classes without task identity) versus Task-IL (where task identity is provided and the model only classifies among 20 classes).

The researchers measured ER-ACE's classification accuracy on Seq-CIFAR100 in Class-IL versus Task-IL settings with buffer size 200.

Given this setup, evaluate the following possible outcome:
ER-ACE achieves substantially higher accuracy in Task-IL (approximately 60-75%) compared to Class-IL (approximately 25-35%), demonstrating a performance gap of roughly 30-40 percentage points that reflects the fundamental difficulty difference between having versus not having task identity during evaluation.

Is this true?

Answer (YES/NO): NO